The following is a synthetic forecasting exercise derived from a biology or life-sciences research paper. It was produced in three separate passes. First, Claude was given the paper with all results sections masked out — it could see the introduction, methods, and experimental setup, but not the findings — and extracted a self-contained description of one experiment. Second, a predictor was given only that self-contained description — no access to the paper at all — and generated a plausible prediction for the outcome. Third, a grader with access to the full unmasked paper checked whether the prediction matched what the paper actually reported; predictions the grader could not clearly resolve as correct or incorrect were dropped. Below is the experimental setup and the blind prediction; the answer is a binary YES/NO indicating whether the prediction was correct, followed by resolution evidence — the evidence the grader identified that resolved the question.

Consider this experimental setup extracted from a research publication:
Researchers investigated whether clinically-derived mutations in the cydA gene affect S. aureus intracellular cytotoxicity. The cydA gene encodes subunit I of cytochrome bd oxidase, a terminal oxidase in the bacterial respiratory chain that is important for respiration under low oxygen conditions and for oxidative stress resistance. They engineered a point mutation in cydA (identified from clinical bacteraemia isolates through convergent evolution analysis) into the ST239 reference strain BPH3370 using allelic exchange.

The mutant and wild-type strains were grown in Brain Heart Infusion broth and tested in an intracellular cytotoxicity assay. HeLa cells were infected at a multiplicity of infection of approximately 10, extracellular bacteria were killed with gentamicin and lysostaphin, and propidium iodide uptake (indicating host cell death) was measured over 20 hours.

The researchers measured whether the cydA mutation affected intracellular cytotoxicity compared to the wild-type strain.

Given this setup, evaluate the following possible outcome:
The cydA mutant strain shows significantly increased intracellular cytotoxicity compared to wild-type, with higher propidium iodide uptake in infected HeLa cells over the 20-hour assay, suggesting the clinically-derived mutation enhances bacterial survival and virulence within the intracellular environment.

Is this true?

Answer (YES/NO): NO